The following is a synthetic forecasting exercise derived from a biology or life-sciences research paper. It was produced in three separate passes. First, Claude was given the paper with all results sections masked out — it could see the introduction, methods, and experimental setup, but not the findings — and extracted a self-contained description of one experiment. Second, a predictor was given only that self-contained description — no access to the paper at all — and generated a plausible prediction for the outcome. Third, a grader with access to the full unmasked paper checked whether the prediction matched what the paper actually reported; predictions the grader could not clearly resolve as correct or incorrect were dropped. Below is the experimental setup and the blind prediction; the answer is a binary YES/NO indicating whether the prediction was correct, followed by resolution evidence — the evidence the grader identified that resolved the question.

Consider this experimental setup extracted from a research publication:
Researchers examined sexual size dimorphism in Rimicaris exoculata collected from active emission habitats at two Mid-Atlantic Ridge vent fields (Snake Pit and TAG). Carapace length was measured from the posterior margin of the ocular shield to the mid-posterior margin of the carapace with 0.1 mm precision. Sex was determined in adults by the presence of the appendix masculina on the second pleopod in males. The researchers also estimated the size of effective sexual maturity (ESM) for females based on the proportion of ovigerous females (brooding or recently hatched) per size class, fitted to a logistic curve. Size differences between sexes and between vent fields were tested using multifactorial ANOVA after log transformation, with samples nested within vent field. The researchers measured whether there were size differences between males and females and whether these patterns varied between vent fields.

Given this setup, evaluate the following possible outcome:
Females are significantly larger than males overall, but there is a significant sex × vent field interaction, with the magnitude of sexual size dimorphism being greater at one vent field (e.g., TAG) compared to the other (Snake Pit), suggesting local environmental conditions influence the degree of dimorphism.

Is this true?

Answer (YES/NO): NO